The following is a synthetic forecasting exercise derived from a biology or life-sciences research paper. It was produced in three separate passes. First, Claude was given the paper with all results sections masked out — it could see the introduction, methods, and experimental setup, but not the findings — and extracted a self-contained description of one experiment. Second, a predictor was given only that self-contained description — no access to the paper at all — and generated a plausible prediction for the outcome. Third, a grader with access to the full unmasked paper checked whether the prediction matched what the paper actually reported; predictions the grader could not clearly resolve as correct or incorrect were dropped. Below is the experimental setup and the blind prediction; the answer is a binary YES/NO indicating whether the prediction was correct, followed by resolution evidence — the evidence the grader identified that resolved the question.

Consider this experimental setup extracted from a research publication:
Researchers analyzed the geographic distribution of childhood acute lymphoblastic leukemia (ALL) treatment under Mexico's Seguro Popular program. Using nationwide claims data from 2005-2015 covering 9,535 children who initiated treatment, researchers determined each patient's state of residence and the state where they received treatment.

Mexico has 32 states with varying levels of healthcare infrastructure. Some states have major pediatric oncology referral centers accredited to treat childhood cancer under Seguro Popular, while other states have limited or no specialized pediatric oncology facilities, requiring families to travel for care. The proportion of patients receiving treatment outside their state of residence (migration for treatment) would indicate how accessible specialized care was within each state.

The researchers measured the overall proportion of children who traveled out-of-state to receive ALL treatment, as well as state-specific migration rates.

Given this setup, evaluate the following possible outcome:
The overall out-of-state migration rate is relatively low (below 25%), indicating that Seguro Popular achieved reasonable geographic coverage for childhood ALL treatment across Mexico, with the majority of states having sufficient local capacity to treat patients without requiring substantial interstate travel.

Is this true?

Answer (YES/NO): YES